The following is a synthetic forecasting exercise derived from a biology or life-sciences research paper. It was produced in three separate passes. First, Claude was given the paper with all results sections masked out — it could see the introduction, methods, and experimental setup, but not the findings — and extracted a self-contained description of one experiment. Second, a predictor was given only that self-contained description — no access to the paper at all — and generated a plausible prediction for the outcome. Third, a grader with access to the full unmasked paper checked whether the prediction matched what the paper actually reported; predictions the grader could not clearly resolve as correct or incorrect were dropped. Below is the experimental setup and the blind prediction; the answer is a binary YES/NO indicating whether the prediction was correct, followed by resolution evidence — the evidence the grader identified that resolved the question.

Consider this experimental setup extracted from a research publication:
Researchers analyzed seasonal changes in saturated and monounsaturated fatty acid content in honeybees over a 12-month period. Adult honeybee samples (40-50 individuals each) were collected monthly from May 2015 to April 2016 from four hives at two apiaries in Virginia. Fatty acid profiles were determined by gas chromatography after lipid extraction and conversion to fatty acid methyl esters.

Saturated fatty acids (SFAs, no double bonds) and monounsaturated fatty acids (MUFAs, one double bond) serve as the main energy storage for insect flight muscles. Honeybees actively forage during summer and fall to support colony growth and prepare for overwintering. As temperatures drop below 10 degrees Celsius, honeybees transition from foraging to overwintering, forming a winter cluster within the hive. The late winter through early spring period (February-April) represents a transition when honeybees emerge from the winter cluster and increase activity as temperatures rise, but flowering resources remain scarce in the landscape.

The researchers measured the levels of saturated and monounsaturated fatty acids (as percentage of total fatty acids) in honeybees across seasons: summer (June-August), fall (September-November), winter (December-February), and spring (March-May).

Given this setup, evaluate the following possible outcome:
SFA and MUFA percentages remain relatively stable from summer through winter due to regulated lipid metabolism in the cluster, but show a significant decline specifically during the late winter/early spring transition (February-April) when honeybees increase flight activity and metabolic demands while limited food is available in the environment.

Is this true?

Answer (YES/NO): NO